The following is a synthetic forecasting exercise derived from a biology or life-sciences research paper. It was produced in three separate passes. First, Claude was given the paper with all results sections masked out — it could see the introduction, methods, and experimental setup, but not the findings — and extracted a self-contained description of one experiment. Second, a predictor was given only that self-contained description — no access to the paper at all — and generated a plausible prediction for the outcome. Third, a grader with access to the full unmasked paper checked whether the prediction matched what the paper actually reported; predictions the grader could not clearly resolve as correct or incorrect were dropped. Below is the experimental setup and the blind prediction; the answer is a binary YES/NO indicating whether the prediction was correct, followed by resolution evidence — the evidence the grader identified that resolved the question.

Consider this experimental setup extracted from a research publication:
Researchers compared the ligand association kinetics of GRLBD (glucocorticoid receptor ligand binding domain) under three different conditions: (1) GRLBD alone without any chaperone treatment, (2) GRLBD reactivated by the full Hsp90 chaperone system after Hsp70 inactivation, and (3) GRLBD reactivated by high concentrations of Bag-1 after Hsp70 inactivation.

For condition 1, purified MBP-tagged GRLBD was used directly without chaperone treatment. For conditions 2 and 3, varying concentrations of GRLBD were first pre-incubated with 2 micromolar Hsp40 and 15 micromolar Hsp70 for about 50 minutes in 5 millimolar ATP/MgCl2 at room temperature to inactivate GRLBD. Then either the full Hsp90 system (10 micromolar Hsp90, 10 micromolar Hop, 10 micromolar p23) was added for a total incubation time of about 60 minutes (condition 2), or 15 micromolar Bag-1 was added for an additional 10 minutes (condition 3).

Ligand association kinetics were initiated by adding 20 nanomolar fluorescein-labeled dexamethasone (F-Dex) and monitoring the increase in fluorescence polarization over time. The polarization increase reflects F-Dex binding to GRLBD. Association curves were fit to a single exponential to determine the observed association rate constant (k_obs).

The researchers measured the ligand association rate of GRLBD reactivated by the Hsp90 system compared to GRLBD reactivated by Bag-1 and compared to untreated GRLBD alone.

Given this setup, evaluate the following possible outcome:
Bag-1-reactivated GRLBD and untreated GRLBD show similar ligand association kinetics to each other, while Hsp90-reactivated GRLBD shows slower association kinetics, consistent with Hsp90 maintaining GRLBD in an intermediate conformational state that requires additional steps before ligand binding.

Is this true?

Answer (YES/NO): NO